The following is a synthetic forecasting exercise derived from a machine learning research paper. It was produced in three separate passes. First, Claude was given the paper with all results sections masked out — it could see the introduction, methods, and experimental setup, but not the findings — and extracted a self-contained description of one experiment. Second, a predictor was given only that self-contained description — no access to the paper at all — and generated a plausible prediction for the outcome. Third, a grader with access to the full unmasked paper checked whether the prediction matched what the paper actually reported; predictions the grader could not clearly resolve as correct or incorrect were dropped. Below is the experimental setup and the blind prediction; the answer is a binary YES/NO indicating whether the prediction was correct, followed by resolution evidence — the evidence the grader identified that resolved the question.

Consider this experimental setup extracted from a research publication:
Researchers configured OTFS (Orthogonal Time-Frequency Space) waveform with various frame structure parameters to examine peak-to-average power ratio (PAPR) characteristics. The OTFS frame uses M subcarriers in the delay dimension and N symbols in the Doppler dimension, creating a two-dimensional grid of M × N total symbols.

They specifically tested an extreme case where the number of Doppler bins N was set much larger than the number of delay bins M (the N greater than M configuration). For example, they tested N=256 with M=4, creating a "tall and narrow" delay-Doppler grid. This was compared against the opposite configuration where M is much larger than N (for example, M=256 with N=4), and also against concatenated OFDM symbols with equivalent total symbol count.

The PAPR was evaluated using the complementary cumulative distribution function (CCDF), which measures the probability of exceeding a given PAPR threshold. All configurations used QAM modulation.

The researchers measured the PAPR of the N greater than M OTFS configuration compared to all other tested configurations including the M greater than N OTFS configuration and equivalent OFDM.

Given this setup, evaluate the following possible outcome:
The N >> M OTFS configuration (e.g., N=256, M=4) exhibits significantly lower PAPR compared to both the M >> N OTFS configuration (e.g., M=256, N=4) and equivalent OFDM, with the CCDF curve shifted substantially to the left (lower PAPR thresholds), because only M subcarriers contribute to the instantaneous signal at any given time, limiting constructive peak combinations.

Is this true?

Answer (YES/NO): NO